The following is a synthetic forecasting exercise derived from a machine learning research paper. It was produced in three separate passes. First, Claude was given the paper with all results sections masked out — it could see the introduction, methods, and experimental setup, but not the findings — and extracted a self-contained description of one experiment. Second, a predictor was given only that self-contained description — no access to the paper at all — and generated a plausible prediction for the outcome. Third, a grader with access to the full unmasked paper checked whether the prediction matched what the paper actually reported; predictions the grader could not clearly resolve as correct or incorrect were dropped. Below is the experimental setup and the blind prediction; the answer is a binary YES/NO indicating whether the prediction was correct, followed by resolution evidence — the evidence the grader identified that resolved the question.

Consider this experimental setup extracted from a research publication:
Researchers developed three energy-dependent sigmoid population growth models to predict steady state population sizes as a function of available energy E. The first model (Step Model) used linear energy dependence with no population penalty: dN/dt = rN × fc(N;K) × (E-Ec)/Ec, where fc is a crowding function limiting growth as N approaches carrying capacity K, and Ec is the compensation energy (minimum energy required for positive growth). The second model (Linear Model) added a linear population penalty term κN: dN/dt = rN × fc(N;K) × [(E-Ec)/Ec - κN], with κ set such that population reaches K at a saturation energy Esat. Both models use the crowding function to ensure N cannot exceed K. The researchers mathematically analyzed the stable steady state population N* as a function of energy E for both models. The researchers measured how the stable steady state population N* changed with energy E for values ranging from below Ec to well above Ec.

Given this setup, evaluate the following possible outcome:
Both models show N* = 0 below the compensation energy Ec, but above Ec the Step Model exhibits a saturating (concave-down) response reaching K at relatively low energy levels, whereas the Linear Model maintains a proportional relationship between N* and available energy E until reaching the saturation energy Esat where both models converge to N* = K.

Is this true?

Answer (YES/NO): NO